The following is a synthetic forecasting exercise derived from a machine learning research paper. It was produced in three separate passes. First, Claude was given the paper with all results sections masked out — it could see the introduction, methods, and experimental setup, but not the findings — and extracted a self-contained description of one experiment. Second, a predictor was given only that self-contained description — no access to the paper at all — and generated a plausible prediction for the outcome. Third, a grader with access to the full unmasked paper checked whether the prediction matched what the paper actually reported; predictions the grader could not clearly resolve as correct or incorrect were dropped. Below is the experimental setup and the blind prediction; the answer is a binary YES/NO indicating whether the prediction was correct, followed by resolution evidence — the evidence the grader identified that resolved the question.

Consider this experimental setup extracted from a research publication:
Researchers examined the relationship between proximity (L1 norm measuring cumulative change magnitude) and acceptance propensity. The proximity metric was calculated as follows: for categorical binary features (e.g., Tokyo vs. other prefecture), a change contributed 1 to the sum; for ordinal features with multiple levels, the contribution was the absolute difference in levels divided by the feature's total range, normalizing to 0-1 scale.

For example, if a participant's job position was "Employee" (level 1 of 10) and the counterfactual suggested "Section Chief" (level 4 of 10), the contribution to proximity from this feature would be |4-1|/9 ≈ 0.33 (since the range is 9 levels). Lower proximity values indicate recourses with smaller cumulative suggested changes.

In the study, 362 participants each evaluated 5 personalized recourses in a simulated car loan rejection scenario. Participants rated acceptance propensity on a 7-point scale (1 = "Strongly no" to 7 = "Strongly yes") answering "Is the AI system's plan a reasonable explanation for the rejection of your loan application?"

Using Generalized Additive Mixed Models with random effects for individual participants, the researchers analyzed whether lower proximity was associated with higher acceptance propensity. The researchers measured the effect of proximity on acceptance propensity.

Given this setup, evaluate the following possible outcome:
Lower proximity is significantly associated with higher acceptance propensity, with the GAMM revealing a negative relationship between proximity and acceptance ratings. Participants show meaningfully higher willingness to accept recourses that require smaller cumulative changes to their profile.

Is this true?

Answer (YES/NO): NO